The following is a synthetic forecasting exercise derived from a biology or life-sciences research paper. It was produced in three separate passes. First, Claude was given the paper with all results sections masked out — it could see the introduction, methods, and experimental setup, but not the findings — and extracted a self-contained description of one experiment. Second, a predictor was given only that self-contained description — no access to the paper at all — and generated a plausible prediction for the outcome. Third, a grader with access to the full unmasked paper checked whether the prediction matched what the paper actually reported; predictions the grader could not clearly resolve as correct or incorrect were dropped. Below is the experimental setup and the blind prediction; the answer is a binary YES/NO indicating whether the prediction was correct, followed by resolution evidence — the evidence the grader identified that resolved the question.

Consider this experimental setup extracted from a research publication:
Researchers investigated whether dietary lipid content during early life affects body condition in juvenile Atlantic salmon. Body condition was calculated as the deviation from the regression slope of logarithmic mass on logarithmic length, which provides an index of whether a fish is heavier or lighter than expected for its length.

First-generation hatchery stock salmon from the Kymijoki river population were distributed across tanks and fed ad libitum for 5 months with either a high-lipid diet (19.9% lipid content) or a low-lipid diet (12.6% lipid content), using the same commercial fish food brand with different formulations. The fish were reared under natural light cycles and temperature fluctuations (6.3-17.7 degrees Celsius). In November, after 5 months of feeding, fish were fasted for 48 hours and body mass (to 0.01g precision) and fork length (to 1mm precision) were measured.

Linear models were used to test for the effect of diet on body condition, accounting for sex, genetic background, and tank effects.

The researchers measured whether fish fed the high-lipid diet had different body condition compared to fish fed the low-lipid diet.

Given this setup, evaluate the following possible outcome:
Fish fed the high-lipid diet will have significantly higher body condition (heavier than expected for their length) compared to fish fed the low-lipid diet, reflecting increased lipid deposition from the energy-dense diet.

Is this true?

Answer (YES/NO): NO